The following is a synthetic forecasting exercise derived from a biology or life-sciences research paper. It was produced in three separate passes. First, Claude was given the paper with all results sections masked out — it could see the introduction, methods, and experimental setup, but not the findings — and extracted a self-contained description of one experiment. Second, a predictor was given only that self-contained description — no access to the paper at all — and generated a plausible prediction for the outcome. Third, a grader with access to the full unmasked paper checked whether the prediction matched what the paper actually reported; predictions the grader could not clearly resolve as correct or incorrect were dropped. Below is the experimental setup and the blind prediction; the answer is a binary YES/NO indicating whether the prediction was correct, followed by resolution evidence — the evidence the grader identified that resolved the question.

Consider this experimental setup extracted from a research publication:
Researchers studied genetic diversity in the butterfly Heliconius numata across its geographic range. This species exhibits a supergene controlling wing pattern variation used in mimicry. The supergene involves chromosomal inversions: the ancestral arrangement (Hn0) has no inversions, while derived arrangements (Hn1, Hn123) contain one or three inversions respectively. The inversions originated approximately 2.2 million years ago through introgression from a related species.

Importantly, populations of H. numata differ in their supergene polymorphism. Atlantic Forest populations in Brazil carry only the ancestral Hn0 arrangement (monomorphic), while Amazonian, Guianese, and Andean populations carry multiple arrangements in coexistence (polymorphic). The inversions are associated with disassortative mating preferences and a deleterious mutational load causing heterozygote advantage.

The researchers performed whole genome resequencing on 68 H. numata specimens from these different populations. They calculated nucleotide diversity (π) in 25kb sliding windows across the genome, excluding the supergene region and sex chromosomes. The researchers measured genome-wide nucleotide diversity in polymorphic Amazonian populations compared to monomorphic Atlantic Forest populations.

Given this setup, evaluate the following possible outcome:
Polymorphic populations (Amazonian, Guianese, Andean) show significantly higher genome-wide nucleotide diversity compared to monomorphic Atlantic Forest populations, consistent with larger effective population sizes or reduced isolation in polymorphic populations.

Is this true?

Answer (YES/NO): YES